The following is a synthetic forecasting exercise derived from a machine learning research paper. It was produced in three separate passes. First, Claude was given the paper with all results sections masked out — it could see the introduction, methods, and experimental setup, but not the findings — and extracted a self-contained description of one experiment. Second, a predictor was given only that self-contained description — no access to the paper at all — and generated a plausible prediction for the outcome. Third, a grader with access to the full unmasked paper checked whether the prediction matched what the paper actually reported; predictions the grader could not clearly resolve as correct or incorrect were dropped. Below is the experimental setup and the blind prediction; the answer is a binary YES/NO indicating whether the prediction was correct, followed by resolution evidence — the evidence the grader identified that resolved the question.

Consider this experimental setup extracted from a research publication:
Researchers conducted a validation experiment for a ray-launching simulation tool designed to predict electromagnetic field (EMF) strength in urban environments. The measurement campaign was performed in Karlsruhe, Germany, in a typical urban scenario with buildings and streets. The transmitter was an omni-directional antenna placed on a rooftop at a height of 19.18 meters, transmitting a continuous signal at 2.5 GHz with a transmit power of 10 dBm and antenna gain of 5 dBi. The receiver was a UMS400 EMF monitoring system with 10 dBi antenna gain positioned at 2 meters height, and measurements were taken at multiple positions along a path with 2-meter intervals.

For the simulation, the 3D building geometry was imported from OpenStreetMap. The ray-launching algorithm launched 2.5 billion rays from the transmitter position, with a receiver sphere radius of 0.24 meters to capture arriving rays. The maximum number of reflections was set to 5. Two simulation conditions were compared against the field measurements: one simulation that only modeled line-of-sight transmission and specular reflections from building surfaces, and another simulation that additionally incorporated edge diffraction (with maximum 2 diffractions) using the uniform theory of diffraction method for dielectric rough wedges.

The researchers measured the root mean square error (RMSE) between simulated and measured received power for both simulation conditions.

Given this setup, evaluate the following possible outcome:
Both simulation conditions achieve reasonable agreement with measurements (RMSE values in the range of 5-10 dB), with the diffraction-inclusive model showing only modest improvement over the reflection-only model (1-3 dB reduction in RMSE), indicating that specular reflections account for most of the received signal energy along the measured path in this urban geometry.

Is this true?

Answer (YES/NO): NO